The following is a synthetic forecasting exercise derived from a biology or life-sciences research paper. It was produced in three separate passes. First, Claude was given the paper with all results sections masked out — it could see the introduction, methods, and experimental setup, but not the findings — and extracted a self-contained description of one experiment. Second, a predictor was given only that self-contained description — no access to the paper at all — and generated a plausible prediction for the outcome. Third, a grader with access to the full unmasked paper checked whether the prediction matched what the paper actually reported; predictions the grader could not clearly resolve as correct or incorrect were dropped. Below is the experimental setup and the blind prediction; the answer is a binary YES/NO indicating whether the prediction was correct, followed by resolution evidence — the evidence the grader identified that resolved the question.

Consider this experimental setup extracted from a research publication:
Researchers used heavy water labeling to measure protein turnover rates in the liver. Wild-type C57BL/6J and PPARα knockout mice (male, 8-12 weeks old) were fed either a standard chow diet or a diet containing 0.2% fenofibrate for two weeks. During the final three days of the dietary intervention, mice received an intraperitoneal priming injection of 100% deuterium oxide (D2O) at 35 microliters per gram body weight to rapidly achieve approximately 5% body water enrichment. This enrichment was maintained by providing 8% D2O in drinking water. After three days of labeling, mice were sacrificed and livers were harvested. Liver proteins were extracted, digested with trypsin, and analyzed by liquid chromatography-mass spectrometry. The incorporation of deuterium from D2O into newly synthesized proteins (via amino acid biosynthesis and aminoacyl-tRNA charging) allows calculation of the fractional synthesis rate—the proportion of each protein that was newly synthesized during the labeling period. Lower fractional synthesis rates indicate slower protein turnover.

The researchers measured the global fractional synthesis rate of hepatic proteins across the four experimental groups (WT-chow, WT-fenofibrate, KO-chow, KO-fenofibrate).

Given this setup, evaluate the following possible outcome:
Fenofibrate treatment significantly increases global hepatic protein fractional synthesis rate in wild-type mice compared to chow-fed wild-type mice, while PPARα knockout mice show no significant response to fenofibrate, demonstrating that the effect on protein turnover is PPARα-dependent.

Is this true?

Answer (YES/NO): NO